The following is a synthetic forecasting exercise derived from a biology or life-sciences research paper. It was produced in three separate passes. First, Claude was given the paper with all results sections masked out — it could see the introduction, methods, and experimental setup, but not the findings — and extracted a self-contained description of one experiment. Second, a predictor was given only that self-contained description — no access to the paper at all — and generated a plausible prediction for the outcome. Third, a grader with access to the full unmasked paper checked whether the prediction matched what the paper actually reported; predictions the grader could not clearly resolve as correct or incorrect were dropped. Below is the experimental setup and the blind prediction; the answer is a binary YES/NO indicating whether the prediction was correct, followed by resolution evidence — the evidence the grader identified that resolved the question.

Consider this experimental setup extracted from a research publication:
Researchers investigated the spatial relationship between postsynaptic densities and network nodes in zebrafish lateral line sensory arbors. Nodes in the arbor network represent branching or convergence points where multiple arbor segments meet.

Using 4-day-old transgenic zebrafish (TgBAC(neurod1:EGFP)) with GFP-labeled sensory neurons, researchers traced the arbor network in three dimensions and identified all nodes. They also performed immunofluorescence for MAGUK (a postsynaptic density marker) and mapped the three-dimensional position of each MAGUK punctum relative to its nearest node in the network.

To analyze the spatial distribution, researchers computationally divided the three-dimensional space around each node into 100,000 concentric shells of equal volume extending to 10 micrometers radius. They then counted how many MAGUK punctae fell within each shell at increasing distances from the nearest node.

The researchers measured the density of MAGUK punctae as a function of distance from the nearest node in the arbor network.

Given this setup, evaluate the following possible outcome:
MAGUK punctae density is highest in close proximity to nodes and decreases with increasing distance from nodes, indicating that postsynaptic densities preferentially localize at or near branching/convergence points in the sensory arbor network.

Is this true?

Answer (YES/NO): YES